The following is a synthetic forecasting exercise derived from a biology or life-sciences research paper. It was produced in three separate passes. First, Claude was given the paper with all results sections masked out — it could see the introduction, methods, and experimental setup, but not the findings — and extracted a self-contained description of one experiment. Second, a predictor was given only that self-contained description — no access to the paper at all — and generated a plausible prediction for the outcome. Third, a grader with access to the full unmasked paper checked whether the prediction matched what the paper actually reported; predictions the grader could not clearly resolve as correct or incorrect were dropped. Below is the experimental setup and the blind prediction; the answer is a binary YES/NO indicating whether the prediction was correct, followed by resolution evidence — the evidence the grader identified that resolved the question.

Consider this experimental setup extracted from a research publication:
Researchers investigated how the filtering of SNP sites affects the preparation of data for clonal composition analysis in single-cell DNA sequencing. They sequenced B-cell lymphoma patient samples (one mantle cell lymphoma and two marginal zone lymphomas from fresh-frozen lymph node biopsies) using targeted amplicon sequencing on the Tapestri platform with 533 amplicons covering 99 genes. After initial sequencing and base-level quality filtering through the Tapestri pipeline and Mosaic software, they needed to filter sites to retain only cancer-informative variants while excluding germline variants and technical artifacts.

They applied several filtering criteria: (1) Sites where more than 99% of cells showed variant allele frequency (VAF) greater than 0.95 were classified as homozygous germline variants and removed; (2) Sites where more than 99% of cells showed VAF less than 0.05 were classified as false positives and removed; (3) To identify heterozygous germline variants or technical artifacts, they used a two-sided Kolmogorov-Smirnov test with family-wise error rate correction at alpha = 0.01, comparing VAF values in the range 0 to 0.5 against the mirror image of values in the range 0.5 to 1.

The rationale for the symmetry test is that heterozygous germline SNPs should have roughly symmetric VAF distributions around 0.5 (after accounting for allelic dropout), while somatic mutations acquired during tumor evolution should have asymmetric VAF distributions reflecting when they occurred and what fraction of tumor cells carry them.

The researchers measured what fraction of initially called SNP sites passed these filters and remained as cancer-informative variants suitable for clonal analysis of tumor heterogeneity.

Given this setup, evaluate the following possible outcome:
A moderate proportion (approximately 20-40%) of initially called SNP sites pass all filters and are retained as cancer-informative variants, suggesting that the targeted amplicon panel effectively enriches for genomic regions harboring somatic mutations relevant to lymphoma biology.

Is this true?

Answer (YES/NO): YES